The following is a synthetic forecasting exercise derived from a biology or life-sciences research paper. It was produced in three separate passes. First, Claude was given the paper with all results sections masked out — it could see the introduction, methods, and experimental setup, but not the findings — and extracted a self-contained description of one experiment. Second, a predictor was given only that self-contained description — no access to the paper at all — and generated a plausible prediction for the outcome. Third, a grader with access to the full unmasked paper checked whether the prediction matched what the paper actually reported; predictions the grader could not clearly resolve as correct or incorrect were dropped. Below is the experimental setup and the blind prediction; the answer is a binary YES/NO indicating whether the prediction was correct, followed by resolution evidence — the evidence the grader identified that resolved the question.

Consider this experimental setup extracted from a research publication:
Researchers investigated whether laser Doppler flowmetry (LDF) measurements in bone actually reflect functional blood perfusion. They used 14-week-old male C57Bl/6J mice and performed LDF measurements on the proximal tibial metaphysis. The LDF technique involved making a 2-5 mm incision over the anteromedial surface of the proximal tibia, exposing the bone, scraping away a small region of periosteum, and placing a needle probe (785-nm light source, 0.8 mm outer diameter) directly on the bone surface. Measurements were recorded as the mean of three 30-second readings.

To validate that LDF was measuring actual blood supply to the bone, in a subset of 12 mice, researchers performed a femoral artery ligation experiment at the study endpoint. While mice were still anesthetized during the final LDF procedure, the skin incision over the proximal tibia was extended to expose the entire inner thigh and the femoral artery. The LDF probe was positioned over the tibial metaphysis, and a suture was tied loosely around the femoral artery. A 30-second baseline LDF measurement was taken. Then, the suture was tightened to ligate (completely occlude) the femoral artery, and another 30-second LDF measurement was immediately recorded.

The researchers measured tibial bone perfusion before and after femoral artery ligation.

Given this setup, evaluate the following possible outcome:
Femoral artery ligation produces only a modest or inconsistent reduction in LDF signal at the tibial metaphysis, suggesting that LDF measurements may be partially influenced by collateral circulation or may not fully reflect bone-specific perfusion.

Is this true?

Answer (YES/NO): NO